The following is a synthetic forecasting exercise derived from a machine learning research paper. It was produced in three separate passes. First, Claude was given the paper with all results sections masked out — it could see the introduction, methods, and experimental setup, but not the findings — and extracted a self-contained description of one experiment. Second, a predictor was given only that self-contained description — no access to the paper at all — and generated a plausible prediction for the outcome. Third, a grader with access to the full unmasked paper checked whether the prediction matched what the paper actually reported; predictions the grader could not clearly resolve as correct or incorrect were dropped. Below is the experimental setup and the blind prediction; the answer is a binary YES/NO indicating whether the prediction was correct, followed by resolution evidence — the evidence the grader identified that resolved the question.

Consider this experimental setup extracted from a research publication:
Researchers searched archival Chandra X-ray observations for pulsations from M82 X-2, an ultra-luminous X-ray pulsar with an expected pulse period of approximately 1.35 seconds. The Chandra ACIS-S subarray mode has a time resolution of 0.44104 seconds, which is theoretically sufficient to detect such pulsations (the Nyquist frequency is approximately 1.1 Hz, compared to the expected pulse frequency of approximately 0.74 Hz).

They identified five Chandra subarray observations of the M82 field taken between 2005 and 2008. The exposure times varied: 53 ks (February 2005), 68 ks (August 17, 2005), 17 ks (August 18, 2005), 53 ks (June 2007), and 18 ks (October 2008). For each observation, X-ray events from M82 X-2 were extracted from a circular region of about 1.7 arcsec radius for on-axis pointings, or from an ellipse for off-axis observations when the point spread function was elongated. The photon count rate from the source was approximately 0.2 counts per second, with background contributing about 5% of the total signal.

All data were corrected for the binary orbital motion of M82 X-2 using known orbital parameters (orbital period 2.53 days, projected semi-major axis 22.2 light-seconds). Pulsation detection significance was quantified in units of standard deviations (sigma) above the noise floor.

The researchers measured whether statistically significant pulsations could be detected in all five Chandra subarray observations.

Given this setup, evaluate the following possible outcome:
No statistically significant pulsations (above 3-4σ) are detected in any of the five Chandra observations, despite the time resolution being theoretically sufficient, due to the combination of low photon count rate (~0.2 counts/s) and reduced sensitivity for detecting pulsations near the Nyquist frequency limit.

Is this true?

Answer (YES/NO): NO